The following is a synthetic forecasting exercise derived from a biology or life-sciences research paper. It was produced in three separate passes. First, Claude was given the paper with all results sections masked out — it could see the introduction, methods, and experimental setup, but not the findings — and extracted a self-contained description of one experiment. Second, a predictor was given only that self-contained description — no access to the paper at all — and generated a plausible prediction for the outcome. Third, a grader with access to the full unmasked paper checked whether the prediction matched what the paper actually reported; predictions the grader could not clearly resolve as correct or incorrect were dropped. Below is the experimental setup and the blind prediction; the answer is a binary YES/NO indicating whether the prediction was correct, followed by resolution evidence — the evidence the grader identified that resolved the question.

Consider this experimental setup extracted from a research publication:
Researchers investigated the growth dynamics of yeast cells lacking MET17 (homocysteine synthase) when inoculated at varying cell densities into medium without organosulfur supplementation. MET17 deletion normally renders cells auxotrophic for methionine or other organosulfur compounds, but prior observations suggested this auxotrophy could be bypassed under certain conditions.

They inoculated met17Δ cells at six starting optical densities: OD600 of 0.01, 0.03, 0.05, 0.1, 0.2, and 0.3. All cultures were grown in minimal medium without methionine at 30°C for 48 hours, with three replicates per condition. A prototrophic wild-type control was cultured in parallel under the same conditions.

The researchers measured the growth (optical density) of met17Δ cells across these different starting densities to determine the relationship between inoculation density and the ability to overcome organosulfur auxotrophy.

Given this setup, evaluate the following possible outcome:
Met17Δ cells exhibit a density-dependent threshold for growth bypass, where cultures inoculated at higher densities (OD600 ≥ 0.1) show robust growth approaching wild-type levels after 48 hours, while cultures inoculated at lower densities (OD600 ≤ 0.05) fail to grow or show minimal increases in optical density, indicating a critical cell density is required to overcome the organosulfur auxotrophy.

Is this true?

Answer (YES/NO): NO